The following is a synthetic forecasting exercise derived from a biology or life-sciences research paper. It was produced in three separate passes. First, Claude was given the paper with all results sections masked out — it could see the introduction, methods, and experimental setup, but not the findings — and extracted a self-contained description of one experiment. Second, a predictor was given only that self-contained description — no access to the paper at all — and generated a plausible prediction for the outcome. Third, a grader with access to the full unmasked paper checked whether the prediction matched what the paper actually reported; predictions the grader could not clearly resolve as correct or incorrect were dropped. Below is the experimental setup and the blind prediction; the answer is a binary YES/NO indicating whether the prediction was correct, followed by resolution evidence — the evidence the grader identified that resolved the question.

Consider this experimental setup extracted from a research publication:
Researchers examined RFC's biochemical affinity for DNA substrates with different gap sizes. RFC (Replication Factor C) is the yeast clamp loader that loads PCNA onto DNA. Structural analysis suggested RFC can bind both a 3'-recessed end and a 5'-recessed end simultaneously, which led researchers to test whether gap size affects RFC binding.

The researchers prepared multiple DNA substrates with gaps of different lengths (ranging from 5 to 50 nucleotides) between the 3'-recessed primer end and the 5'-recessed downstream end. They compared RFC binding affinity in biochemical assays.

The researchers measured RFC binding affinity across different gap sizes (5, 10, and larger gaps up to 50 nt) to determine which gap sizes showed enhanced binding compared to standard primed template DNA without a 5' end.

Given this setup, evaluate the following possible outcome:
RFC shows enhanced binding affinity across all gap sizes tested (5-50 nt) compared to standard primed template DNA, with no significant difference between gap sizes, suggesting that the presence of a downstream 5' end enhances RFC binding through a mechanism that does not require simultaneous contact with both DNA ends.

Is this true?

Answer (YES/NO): NO